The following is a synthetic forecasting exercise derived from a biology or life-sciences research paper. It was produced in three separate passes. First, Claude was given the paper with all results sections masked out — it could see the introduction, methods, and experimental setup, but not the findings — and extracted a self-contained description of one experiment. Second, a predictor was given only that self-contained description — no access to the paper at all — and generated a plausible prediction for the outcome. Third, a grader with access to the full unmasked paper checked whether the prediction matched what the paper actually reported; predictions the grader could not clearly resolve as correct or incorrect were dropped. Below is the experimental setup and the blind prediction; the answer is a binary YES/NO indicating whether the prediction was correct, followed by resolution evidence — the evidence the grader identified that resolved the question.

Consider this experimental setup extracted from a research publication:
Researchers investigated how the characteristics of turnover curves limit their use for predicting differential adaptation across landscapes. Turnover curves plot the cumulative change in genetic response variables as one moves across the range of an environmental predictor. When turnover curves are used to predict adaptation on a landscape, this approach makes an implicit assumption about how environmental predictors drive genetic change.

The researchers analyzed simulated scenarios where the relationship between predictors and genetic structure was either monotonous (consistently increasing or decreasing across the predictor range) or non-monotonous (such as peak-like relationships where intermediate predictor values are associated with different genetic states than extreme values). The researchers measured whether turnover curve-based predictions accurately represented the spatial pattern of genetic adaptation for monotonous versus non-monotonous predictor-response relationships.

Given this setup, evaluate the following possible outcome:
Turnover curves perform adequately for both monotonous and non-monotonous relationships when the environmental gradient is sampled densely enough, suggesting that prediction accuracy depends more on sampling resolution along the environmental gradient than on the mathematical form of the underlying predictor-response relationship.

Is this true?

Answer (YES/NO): NO